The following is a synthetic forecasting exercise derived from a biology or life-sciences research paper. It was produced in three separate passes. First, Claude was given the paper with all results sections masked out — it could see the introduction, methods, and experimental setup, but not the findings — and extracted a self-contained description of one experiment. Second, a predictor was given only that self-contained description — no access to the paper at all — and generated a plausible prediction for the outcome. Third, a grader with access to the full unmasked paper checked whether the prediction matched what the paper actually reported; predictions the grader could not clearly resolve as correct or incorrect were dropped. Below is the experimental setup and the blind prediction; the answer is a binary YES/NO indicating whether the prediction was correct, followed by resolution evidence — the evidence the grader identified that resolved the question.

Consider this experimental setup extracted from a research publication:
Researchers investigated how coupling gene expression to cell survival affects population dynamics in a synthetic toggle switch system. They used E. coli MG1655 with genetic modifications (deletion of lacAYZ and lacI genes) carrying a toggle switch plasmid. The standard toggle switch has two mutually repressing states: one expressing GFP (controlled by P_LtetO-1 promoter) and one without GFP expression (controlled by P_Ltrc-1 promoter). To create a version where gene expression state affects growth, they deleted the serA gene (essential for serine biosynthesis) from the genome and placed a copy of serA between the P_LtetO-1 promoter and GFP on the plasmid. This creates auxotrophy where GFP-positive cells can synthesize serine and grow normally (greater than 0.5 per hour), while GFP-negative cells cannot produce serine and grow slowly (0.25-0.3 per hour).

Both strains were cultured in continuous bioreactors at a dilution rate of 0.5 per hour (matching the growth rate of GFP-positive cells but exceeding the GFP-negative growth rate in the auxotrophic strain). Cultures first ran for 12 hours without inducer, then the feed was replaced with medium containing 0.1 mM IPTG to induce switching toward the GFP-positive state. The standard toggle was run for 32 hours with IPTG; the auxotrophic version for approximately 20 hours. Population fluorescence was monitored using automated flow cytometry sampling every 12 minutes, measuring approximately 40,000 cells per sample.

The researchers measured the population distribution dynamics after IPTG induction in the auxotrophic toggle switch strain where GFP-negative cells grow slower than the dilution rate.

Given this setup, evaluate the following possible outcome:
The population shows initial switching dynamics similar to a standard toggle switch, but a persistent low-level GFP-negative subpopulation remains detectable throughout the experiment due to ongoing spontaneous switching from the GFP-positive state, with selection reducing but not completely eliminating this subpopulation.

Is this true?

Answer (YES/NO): NO